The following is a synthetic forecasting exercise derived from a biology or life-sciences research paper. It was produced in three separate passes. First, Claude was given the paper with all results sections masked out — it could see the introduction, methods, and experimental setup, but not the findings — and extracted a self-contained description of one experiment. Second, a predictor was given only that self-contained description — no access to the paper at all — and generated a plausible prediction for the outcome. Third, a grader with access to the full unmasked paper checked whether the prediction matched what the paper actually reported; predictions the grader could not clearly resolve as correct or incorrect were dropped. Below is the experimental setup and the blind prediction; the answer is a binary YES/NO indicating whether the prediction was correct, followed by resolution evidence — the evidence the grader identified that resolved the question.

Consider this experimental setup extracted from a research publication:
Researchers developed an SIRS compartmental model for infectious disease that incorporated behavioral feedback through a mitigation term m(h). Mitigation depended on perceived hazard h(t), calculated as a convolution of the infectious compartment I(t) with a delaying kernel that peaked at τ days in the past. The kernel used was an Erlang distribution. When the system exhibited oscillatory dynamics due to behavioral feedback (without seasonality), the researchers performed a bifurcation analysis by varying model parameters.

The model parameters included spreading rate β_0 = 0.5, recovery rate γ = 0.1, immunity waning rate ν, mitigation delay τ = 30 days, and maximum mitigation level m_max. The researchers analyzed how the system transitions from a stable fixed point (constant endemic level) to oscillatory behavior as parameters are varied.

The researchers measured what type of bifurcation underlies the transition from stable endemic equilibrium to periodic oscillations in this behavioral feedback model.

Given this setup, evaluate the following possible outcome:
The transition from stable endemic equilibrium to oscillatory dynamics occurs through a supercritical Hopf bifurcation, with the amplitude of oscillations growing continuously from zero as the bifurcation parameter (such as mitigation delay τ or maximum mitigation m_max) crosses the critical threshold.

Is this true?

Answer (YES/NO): YES